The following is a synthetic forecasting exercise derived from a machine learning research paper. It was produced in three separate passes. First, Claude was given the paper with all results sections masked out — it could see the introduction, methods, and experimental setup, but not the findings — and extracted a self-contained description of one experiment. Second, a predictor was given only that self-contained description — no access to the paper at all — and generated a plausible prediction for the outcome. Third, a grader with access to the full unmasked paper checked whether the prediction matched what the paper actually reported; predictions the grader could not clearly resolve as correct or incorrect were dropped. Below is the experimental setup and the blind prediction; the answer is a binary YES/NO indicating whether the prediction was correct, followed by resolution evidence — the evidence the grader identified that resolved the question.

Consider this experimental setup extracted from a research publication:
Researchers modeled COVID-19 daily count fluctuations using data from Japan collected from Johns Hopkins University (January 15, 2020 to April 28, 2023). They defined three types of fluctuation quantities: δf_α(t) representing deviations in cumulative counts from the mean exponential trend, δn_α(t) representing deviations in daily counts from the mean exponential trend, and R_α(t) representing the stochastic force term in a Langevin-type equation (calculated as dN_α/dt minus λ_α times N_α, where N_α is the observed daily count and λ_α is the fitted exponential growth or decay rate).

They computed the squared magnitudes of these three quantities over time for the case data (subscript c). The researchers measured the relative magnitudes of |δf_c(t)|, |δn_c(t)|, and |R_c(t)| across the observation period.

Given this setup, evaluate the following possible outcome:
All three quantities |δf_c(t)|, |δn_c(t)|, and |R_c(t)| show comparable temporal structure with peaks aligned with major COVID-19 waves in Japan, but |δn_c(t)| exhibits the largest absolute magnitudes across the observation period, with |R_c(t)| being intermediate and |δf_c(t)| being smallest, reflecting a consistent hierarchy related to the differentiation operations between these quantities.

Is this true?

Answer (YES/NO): NO